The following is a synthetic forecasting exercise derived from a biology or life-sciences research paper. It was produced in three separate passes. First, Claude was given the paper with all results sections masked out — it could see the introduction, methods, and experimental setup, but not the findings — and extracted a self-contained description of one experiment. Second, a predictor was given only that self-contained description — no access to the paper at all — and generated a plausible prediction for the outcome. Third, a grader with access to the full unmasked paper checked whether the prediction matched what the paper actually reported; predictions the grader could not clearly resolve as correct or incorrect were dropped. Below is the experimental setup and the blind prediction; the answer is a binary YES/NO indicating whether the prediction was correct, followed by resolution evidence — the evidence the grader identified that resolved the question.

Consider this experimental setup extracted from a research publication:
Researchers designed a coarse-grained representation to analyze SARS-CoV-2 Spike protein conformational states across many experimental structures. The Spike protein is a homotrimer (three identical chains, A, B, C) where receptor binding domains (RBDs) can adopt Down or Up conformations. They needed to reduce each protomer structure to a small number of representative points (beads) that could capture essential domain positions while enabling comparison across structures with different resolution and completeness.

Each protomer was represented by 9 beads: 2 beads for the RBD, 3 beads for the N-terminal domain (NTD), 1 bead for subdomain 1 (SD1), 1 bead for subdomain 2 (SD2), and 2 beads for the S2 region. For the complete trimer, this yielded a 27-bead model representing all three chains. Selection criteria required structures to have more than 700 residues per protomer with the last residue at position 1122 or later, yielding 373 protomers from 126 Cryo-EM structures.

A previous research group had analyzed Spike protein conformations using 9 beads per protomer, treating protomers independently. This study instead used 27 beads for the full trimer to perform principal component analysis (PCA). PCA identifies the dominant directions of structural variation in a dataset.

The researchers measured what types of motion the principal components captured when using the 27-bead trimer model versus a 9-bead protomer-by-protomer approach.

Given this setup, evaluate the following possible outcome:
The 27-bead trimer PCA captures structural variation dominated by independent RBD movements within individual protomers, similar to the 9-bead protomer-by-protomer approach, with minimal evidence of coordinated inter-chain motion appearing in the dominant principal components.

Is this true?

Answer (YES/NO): NO